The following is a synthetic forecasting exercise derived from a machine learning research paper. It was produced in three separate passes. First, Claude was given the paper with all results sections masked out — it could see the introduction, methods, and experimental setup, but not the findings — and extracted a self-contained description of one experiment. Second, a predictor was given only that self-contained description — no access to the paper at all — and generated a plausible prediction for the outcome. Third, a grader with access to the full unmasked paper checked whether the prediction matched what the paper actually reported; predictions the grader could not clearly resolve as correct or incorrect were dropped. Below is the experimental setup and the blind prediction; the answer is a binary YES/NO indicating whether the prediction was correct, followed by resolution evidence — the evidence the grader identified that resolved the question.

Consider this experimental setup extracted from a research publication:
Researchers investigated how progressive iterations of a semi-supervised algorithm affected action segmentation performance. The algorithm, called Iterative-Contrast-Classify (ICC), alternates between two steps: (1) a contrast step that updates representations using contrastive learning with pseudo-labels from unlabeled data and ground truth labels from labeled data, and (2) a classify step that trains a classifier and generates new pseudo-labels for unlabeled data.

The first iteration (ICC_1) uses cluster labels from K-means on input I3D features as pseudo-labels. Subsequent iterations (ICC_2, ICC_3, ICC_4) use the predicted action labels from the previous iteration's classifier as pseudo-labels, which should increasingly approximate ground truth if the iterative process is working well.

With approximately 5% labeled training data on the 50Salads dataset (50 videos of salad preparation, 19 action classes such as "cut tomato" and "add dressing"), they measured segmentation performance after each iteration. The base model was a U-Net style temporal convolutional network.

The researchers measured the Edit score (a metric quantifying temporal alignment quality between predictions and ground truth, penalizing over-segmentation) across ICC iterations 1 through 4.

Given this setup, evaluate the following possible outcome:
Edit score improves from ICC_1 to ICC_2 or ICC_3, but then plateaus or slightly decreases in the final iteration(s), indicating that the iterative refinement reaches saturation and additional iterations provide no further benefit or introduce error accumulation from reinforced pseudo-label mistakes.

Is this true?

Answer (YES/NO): NO